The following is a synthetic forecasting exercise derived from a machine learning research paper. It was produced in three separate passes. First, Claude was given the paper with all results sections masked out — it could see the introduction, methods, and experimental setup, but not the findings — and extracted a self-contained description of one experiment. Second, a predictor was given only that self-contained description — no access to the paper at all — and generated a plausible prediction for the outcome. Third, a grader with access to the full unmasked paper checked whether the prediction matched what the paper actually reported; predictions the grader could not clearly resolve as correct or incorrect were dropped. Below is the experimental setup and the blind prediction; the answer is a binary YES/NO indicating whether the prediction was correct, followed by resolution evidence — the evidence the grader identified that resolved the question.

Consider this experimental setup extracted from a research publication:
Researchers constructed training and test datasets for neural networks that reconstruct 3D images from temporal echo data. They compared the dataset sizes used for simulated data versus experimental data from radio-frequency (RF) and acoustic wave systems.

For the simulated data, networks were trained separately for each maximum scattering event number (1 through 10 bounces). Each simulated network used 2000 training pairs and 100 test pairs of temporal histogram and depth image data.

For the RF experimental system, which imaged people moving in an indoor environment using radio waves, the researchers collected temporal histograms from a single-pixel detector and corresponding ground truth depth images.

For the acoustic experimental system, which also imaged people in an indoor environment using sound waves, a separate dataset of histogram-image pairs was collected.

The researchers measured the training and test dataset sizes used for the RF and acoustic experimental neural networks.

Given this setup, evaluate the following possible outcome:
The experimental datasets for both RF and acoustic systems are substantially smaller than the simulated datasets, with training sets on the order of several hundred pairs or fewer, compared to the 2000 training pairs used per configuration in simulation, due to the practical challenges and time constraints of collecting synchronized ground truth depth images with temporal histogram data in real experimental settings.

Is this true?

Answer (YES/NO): NO